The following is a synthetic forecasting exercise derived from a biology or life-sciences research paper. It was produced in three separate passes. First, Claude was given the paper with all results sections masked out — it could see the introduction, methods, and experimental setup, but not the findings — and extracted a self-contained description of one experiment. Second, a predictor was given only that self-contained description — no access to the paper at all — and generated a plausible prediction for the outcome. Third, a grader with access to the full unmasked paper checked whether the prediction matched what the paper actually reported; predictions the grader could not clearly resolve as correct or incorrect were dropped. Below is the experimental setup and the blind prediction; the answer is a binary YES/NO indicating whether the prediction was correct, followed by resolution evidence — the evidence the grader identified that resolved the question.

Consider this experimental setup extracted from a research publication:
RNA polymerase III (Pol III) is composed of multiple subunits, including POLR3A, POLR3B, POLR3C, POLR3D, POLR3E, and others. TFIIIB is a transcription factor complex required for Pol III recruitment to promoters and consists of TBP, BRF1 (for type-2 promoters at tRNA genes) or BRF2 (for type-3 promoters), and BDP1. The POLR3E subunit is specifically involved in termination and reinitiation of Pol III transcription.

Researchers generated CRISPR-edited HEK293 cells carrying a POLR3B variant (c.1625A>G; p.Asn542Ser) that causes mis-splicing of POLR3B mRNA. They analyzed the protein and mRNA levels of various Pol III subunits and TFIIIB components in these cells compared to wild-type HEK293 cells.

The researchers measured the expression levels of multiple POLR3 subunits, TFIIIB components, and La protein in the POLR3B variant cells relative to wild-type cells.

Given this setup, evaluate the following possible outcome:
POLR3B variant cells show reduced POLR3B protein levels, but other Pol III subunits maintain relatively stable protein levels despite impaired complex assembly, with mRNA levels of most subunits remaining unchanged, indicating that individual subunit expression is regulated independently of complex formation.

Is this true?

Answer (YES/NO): NO